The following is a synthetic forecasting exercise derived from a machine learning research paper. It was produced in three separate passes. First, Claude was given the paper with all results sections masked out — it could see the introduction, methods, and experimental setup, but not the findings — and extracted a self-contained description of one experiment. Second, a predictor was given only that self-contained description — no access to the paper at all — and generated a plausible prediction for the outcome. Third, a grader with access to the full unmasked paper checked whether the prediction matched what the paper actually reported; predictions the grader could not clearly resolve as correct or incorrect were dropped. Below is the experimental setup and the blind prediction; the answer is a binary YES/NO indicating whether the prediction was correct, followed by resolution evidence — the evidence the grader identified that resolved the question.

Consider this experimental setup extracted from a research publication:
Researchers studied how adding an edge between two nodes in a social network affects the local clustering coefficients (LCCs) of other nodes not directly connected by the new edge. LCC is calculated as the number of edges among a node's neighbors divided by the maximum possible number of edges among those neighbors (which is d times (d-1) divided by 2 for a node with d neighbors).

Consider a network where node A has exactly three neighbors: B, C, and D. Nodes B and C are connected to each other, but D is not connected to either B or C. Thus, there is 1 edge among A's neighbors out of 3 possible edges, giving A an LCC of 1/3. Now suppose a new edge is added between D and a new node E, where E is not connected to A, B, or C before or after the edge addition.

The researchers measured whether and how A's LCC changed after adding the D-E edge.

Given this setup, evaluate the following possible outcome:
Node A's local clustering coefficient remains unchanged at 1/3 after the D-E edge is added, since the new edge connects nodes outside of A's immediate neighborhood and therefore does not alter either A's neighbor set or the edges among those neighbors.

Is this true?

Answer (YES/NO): YES